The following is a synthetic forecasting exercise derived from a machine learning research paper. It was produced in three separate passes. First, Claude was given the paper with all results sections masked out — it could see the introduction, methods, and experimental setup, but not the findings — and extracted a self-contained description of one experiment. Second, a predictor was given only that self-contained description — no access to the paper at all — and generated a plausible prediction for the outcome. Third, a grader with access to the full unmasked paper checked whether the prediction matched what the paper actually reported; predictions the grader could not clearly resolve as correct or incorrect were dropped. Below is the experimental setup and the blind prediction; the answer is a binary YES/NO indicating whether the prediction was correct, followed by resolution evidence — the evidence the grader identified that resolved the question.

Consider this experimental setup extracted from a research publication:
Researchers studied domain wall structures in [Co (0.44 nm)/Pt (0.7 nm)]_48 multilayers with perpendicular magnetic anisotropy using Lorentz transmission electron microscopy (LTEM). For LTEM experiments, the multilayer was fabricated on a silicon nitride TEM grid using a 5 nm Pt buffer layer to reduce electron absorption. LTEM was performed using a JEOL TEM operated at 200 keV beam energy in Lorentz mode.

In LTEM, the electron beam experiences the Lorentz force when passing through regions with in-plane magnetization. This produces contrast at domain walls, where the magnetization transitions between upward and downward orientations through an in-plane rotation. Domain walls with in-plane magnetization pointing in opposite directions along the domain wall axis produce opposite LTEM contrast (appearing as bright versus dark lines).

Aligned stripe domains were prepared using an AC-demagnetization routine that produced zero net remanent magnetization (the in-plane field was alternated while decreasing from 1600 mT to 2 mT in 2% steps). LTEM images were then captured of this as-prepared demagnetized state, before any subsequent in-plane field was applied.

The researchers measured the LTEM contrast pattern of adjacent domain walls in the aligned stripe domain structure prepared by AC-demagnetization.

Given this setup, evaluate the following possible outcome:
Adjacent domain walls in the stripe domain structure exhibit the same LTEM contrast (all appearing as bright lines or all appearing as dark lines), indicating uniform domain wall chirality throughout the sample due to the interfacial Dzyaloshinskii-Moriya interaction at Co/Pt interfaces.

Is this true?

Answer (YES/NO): NO